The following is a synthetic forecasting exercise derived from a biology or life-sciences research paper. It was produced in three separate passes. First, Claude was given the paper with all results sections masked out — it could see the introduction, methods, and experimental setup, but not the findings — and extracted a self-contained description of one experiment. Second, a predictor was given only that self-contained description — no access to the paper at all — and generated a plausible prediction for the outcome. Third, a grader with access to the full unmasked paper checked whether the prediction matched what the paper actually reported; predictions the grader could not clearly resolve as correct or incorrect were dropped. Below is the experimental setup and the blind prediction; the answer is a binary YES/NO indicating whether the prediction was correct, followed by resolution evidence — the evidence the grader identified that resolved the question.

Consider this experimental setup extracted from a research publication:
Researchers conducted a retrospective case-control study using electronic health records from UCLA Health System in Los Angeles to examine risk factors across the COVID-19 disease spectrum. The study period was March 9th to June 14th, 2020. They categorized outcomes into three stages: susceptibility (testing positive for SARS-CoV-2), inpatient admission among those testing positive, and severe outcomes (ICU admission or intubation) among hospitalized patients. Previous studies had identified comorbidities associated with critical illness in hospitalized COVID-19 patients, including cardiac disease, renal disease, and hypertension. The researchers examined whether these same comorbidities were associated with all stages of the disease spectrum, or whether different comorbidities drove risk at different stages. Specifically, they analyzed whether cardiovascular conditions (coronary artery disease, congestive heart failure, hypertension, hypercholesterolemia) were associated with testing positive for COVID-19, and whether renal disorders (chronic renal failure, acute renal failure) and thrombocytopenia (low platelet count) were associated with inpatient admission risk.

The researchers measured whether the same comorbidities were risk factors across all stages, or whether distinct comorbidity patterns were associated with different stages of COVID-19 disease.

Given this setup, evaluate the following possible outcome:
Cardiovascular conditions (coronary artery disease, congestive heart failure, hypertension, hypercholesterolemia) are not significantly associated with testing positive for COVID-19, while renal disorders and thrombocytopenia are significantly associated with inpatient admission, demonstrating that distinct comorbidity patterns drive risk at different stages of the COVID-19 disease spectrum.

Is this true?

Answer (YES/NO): NO